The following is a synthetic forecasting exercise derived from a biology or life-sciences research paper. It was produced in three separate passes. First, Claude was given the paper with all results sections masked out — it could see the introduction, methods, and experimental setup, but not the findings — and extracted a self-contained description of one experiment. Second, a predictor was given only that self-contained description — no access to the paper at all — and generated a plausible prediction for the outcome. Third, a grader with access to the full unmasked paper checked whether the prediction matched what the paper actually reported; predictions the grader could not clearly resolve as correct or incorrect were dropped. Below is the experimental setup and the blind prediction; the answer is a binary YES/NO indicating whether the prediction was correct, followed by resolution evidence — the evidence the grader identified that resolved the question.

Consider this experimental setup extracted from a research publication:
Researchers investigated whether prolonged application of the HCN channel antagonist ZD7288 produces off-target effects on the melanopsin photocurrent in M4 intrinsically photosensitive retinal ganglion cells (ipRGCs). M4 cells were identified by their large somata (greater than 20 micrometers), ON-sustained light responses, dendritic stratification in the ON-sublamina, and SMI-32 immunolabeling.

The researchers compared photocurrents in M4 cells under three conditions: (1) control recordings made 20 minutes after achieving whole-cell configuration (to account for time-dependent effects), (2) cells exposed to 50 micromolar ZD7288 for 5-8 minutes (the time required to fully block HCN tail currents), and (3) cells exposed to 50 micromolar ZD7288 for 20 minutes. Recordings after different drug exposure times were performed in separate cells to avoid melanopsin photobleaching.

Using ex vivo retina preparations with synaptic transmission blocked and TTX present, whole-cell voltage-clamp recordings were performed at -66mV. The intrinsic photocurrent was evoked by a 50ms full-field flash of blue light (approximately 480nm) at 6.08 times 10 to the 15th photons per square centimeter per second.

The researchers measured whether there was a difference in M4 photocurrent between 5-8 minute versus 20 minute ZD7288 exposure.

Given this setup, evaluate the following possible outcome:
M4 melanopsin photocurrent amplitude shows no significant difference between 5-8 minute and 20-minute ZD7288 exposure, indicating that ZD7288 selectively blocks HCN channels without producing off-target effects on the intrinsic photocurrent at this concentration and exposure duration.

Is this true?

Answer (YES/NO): NO